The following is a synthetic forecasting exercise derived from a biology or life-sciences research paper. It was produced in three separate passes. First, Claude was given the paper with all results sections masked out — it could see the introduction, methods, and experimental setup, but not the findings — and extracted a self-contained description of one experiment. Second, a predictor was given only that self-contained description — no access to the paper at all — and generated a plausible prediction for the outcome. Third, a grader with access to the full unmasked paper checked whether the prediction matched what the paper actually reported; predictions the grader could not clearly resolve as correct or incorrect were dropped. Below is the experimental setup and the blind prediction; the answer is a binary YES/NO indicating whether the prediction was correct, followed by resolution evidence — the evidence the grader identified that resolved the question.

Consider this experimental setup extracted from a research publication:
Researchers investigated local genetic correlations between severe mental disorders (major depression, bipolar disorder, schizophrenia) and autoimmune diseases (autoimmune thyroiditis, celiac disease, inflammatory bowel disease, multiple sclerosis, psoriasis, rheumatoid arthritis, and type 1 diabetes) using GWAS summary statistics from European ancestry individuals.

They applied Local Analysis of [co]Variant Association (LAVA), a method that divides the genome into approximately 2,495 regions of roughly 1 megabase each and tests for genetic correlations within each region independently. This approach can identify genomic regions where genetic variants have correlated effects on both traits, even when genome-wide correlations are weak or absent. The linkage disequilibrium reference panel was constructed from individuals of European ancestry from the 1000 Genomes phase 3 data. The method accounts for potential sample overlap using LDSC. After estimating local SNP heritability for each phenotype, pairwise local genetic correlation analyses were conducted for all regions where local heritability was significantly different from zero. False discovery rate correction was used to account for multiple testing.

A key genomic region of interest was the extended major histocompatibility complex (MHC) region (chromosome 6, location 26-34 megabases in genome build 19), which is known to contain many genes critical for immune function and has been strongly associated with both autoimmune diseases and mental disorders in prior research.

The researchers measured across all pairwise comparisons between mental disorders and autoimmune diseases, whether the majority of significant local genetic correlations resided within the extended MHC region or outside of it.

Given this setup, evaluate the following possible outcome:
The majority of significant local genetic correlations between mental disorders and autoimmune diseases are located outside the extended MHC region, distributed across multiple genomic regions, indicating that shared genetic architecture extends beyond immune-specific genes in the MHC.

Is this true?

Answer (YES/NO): YES